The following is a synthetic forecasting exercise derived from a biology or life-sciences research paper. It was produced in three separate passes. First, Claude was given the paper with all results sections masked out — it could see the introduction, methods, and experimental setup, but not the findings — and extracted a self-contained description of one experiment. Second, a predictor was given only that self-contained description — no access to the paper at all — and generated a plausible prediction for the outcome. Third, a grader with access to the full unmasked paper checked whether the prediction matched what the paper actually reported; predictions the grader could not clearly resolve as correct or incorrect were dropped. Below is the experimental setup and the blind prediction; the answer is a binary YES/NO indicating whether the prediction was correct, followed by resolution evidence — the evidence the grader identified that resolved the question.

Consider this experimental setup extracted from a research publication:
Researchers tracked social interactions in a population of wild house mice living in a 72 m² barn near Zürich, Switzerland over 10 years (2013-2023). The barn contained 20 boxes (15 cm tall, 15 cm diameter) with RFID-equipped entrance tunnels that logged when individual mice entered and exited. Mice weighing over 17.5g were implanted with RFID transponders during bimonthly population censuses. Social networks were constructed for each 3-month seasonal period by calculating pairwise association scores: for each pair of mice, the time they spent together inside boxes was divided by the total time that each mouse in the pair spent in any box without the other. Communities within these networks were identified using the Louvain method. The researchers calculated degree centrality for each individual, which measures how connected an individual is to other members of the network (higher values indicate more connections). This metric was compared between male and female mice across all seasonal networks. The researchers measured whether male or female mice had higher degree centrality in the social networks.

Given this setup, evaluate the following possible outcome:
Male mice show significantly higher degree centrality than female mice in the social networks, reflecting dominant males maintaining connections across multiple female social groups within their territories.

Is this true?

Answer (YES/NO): NO